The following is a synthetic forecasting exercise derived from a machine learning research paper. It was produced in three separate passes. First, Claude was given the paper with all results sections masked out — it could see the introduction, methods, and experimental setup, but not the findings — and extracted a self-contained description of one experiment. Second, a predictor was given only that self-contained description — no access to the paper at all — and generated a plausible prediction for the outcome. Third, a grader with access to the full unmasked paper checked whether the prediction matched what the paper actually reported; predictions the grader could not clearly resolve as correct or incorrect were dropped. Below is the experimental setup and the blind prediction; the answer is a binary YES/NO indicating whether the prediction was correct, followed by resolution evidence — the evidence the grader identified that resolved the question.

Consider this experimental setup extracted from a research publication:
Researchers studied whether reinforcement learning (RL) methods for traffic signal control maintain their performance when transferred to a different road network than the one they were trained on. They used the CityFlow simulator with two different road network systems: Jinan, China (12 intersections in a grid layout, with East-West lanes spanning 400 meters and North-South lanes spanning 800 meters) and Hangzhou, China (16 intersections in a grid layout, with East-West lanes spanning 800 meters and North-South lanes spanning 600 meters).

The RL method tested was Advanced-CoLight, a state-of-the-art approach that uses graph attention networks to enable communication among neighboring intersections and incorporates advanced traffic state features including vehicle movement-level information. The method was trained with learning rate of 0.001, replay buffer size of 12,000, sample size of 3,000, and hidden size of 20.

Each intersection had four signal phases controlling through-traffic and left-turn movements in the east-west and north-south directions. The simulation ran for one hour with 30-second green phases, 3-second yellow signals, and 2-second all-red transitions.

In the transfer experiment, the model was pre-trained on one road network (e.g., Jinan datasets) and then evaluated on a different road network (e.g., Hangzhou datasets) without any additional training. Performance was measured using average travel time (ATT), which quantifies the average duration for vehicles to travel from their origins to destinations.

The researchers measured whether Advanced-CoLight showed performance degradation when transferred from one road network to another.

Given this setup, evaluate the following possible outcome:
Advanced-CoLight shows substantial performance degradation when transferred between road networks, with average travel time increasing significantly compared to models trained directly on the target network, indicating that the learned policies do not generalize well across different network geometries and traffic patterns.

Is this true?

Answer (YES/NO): YES